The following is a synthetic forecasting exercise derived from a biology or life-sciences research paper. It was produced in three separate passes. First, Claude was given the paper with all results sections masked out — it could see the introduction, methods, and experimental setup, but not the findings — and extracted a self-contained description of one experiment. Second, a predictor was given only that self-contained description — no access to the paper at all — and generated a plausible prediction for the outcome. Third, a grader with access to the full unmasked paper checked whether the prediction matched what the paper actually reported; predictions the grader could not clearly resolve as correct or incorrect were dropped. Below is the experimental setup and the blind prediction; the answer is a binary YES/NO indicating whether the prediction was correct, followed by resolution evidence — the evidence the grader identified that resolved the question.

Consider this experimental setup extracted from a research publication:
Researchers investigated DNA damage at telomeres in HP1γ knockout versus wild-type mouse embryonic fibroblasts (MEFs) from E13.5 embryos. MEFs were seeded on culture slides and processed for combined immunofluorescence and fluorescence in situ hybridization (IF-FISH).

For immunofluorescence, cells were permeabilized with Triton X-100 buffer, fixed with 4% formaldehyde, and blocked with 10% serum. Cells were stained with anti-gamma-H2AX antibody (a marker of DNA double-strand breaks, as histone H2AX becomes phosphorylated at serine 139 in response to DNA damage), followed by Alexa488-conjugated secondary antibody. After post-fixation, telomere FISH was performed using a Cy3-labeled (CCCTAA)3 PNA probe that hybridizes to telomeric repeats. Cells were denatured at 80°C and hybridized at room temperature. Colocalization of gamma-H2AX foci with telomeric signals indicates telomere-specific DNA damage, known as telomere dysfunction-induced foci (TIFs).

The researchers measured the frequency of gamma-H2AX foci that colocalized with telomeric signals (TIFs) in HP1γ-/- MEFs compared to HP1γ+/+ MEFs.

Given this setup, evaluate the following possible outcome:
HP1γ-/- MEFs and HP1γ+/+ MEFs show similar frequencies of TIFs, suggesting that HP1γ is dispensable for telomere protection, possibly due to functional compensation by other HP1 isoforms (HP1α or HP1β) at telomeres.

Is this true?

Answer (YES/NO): NO